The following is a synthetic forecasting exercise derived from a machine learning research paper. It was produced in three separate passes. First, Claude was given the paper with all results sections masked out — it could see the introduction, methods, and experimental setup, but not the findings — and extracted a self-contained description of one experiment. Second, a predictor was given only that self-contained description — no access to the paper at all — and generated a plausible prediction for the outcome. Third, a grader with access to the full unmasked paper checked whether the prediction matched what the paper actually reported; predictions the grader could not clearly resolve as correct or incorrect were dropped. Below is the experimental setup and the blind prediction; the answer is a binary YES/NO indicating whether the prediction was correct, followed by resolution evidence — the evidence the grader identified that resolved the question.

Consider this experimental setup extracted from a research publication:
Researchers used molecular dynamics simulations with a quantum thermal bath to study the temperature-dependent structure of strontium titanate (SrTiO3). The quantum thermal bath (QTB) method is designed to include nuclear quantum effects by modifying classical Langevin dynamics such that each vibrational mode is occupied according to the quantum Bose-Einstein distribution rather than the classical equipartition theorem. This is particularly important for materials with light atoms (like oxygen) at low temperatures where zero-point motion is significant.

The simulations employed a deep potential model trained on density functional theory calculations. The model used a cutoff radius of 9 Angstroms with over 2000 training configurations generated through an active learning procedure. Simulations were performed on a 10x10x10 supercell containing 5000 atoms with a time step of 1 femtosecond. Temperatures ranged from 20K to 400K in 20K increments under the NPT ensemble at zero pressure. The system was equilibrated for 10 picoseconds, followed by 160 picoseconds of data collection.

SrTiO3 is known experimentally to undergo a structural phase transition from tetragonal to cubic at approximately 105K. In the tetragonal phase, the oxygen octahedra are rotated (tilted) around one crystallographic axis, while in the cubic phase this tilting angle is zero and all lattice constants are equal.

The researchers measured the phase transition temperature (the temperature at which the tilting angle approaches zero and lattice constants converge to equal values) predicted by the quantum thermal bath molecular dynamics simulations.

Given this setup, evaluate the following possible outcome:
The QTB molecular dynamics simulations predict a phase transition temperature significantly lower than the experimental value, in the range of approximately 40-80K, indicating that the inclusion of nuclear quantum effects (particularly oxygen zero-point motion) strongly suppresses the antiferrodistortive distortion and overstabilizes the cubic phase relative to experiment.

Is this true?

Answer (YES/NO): NO